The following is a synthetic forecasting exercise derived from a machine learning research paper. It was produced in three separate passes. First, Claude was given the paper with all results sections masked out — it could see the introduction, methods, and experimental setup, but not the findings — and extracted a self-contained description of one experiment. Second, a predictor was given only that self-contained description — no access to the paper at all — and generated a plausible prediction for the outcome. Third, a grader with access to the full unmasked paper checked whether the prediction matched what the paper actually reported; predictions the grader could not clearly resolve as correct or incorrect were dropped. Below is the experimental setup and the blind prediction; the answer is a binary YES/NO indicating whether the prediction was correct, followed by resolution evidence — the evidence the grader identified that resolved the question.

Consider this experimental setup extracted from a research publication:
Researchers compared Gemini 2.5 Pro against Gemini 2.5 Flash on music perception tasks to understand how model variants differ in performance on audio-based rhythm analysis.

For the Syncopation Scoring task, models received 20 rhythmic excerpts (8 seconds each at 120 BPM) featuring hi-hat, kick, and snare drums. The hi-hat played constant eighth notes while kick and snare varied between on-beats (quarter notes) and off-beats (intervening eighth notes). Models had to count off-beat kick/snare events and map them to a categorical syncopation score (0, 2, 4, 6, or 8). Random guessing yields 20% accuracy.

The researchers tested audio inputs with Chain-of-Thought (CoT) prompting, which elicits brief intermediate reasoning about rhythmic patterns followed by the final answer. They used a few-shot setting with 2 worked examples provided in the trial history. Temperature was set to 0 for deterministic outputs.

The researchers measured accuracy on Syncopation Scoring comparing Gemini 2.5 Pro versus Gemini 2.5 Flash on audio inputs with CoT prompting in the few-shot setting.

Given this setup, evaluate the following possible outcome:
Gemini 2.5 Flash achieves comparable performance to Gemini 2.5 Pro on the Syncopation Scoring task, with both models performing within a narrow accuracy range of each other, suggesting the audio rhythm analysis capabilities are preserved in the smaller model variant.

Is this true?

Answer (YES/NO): NO